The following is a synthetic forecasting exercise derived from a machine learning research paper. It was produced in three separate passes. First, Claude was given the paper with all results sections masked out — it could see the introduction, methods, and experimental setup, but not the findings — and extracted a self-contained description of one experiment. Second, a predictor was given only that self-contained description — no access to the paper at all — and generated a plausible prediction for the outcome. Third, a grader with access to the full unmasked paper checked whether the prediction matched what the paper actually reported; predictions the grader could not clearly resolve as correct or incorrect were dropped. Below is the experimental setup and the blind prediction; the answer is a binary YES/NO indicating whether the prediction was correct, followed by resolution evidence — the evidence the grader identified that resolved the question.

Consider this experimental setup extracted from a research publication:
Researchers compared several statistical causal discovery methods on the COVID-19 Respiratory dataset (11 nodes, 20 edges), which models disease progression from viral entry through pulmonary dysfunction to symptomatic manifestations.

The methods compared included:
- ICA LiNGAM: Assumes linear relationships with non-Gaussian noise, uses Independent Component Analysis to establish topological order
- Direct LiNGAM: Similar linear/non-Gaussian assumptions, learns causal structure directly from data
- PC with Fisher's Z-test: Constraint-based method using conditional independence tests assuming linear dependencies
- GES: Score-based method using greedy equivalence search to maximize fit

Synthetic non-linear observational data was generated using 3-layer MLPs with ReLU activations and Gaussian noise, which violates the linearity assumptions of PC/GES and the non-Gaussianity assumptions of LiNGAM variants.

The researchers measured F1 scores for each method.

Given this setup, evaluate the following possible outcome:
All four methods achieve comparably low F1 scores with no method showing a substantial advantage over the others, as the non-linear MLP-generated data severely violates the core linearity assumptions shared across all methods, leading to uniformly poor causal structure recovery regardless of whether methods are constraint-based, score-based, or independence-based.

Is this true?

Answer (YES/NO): NO